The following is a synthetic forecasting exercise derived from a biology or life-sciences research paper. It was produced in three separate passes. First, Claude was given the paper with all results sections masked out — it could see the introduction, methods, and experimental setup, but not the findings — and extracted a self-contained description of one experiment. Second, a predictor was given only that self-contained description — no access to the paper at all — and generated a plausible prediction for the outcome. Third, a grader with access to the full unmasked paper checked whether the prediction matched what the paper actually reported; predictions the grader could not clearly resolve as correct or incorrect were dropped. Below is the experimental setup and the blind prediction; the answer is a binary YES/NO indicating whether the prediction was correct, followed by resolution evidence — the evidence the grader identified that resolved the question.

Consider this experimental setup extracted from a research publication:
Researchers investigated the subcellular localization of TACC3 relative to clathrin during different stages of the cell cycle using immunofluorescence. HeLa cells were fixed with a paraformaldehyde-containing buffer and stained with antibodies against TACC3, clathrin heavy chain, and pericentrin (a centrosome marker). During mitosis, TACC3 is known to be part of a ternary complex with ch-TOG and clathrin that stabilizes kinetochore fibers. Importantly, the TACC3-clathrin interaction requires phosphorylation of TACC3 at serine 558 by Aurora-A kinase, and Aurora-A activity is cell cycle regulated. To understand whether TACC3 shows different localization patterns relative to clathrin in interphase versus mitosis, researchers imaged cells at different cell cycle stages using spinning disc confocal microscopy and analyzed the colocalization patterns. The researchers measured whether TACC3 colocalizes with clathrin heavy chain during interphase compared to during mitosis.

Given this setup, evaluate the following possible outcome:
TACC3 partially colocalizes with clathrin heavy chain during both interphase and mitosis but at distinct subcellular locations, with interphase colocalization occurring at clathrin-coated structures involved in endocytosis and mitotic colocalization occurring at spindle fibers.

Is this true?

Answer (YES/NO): NO